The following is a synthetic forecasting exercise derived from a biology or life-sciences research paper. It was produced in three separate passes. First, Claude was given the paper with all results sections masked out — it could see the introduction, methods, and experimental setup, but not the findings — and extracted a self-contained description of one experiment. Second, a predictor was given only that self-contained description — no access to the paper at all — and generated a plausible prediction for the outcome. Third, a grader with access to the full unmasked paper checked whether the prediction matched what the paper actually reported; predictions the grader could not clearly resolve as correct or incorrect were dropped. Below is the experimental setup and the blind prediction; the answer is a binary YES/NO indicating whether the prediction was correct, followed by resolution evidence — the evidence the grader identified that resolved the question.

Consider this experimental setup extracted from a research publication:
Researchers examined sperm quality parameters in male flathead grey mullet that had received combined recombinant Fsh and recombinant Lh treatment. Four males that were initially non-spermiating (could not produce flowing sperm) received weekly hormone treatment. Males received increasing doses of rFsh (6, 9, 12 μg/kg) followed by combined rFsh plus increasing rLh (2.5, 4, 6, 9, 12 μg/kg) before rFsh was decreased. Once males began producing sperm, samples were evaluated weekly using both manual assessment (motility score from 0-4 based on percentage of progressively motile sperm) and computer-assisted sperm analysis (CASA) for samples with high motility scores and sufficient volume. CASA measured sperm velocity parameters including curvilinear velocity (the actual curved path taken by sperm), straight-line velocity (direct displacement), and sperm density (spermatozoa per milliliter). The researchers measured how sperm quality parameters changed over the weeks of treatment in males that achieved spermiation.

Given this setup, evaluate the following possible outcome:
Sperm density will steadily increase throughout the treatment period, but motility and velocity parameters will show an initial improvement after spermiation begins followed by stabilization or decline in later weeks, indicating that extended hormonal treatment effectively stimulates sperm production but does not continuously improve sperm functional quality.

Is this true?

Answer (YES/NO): NO